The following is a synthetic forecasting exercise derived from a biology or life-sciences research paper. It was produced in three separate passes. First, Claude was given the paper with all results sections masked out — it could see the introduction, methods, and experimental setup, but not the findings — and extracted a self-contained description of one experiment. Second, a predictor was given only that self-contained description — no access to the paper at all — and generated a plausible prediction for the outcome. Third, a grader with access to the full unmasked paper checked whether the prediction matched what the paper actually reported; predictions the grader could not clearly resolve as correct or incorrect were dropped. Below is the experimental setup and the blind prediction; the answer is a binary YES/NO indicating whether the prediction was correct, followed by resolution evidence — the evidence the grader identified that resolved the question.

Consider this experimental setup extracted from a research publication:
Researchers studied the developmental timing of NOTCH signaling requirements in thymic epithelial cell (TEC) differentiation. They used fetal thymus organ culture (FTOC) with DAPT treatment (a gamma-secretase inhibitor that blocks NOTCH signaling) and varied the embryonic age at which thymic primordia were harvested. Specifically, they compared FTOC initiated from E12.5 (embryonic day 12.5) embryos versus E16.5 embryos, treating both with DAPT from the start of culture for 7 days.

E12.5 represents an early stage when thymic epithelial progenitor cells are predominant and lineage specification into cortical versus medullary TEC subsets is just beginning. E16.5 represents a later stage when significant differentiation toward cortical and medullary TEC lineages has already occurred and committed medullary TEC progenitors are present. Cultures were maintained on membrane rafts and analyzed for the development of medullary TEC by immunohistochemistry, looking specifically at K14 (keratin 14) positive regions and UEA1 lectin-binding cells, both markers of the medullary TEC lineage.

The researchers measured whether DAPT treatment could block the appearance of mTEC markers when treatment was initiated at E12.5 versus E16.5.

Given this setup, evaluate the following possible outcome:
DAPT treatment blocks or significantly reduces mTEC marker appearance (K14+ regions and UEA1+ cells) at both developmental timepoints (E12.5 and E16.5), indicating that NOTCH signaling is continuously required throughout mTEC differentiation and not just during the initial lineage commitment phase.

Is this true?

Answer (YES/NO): NO